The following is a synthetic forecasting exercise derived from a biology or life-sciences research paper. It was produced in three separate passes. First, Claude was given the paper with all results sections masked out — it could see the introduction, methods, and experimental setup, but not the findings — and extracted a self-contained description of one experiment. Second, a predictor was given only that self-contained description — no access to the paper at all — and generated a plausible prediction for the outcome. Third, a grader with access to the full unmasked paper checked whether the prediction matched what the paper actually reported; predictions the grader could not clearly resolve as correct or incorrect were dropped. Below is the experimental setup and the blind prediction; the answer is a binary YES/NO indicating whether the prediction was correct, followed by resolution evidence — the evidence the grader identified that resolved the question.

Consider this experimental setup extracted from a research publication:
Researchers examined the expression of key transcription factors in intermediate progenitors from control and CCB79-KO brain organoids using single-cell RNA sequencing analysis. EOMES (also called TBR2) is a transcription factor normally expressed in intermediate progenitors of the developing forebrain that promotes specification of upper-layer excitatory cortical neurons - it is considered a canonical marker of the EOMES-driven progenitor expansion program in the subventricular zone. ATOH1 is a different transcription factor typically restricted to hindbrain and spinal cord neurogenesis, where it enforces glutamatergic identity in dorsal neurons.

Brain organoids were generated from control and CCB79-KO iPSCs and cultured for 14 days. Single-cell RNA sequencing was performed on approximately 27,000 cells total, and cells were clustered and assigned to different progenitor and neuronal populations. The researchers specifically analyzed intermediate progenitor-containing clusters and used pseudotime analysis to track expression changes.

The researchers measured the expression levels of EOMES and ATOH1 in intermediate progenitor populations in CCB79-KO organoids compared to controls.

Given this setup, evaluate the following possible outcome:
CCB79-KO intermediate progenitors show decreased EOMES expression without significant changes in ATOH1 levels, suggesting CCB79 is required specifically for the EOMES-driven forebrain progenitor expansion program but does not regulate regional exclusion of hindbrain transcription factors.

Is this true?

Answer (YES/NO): NO